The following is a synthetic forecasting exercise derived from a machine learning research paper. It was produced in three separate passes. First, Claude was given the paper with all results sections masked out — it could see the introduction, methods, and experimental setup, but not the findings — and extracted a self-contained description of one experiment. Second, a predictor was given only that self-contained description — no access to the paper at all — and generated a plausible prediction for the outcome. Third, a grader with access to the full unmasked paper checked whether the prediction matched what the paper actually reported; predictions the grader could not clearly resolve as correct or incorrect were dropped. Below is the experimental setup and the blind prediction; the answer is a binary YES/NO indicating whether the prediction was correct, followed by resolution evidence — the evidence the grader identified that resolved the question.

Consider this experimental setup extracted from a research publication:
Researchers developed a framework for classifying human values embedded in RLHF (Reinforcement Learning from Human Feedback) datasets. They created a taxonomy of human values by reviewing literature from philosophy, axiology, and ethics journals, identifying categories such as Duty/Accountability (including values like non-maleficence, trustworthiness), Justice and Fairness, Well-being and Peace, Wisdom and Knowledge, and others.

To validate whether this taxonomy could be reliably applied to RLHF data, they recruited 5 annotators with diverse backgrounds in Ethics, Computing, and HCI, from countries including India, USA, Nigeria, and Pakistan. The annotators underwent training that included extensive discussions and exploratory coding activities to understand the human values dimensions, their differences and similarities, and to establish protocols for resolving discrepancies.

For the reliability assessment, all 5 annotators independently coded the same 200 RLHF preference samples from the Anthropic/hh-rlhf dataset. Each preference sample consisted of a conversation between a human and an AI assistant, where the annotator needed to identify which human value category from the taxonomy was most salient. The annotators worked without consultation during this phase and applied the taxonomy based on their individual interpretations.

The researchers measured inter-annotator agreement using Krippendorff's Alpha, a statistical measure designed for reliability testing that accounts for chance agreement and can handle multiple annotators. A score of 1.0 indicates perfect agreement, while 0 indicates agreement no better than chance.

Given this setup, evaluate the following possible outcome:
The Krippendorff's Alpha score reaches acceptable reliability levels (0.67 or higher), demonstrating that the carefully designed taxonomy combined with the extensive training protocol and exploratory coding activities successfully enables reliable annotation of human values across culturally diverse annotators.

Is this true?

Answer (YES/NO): YES